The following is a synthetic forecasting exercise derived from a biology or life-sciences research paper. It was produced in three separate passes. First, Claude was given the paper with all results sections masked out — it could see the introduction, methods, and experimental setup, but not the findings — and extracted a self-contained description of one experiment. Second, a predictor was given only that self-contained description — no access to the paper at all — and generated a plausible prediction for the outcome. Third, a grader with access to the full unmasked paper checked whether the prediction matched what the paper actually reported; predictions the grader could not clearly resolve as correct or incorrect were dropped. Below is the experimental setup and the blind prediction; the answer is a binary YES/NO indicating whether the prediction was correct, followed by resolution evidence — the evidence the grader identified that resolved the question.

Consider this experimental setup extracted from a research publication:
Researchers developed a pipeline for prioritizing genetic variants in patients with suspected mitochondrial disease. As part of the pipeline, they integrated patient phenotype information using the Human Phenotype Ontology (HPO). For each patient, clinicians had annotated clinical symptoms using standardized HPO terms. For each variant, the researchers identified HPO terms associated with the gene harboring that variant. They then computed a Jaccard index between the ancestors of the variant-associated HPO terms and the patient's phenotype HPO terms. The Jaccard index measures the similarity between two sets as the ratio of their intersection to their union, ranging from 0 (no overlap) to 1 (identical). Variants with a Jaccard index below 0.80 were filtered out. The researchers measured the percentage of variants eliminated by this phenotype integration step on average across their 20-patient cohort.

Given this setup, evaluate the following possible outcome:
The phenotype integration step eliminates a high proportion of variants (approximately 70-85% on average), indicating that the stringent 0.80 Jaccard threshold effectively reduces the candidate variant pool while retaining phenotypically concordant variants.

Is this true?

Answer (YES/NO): YES